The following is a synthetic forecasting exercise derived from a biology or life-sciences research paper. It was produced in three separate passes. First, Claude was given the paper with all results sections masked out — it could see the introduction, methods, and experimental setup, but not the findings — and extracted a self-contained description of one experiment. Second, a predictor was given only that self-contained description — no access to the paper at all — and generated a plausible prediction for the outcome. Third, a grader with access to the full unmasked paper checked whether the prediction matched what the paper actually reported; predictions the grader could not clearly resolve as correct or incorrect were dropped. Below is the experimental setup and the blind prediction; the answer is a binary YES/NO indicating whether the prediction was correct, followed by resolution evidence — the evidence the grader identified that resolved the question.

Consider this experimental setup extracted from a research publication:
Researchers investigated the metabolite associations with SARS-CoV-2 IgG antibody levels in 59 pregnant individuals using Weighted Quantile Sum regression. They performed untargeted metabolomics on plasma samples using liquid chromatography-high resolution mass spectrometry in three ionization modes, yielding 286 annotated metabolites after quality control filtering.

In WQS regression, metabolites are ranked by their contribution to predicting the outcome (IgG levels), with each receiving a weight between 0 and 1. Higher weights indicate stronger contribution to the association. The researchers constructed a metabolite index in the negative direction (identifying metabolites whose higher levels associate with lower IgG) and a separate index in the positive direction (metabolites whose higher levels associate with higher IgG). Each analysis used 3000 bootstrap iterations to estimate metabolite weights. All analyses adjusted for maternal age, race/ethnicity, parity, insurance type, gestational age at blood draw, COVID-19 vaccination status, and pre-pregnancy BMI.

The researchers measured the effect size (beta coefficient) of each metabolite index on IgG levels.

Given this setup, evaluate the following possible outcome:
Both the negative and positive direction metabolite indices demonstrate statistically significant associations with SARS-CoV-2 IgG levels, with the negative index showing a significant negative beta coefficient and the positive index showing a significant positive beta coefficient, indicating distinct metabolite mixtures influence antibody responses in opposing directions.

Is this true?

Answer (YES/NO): YES